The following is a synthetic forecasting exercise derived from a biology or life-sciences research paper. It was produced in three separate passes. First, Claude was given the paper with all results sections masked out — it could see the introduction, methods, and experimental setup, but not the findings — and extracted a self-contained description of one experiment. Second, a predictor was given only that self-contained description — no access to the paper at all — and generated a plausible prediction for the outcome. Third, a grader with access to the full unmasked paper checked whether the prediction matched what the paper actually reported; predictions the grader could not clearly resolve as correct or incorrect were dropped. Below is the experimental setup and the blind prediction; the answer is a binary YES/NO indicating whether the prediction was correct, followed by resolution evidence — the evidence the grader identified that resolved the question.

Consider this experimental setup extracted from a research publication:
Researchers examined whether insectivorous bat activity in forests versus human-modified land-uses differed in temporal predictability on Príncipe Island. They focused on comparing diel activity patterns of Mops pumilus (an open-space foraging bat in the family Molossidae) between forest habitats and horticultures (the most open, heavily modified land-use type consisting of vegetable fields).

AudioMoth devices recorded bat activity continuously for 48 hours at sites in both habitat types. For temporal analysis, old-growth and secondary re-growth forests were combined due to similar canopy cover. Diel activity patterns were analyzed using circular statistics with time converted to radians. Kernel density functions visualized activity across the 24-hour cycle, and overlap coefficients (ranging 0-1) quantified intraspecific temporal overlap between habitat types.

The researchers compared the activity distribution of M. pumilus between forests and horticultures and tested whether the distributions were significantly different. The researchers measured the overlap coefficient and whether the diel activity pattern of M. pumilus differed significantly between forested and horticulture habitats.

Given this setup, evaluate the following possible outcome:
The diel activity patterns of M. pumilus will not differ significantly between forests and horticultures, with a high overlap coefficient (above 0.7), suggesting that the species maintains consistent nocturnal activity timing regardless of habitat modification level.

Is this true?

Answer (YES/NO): NO